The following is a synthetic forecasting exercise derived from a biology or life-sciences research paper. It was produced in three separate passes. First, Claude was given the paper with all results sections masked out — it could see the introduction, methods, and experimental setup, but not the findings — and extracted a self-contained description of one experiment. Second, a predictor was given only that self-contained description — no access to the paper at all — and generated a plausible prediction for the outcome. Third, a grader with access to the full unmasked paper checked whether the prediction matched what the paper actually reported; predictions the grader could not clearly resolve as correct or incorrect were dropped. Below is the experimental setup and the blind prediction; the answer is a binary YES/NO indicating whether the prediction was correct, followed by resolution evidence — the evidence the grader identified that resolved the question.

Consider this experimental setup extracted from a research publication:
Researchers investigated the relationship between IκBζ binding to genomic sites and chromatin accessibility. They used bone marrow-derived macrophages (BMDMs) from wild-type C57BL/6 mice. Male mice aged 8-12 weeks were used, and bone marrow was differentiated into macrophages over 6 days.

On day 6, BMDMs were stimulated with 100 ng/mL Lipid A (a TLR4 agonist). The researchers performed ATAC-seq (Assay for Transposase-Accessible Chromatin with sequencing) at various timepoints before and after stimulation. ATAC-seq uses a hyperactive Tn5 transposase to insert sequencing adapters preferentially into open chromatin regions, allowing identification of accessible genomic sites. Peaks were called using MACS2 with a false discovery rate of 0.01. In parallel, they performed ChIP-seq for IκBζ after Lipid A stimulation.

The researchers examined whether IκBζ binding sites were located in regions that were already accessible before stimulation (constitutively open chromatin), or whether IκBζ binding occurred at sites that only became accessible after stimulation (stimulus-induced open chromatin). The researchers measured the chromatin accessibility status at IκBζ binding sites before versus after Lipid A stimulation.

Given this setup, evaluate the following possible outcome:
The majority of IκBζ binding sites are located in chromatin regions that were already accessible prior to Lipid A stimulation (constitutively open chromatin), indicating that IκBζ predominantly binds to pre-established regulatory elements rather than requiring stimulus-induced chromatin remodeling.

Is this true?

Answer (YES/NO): YES